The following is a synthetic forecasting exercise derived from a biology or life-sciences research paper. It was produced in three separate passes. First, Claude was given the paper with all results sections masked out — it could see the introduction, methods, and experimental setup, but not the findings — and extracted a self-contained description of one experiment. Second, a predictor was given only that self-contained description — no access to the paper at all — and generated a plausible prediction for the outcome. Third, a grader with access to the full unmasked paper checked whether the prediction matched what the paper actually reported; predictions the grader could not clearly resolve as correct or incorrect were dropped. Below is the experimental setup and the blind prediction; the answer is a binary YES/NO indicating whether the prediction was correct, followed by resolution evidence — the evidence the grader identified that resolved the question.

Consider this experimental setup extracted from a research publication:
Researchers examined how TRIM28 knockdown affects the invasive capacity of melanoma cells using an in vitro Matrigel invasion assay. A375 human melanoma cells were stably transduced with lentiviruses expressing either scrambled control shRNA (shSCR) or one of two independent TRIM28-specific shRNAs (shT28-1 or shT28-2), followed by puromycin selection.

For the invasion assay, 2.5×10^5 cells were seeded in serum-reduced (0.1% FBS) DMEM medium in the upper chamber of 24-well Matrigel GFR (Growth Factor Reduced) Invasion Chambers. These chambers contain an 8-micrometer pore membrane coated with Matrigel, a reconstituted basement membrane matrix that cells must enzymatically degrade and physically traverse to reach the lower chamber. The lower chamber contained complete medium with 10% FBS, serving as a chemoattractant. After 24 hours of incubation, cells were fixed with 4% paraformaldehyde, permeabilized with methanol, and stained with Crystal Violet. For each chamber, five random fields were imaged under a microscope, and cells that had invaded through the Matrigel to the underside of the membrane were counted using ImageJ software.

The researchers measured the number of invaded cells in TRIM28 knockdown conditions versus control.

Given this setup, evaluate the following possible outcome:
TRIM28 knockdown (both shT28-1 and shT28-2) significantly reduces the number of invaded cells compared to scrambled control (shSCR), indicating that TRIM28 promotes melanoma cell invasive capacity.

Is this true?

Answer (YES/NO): YES